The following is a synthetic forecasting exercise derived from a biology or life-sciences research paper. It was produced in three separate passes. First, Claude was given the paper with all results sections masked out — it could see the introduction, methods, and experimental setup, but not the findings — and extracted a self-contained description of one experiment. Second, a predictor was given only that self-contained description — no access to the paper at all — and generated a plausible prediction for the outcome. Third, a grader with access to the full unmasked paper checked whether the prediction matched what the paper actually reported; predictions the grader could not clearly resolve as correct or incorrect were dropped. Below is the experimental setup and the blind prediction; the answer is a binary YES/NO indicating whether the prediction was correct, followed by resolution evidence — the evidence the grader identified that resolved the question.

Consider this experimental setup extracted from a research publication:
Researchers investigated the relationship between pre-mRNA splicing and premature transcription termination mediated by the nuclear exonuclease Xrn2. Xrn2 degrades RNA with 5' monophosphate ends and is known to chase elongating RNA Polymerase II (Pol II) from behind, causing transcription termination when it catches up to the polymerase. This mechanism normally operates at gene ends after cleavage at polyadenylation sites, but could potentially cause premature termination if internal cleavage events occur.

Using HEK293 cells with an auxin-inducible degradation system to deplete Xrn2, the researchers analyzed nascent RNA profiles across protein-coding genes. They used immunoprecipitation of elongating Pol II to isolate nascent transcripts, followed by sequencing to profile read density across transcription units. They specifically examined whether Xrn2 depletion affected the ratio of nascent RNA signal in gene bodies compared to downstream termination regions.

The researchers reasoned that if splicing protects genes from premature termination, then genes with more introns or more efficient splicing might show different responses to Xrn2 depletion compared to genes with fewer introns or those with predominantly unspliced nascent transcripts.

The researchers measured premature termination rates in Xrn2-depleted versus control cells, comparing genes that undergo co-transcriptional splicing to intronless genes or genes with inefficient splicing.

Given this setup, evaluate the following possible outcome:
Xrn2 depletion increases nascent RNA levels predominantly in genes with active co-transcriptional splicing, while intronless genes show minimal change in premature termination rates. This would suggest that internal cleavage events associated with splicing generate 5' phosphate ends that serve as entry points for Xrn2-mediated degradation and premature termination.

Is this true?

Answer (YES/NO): NO